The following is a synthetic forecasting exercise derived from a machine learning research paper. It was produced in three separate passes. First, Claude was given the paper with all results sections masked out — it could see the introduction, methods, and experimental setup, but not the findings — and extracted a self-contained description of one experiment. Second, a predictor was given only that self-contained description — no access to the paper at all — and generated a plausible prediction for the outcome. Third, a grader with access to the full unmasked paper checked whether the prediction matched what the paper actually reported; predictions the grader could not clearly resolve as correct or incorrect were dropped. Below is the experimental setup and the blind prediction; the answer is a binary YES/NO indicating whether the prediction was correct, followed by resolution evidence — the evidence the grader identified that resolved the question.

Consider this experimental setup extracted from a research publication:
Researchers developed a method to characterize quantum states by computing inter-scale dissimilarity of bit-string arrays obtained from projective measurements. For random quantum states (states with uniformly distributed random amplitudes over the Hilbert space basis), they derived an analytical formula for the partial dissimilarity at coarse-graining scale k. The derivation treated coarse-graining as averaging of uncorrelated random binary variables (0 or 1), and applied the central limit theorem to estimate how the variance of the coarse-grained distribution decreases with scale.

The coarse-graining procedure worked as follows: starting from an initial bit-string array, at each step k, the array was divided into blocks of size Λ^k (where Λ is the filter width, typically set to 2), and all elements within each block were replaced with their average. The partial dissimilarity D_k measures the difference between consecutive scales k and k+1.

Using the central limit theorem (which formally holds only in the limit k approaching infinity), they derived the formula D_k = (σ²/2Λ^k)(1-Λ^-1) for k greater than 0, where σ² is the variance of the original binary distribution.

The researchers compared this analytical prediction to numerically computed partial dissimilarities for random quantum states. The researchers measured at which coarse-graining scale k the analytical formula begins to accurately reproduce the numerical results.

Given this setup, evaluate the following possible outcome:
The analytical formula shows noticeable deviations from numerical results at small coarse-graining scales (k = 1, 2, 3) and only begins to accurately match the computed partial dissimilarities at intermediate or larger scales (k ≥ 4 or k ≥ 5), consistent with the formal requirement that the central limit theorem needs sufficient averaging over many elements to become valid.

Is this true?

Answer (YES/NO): NO